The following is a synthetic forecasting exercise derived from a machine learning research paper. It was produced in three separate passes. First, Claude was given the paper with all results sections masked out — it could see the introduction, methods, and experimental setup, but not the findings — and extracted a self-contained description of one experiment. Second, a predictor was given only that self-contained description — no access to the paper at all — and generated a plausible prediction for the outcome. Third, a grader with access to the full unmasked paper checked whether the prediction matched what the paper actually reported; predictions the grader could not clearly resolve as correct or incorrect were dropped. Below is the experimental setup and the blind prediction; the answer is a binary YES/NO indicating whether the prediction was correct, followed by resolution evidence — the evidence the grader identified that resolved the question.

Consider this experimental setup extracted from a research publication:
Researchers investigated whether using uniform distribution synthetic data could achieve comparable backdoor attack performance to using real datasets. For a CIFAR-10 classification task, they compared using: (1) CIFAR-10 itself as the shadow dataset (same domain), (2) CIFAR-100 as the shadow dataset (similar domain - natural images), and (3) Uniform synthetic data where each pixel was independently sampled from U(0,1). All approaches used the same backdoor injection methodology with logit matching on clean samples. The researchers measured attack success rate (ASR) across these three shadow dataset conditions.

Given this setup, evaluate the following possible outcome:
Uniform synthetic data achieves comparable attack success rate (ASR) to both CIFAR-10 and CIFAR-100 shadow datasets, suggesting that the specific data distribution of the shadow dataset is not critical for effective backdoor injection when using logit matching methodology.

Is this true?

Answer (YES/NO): NO